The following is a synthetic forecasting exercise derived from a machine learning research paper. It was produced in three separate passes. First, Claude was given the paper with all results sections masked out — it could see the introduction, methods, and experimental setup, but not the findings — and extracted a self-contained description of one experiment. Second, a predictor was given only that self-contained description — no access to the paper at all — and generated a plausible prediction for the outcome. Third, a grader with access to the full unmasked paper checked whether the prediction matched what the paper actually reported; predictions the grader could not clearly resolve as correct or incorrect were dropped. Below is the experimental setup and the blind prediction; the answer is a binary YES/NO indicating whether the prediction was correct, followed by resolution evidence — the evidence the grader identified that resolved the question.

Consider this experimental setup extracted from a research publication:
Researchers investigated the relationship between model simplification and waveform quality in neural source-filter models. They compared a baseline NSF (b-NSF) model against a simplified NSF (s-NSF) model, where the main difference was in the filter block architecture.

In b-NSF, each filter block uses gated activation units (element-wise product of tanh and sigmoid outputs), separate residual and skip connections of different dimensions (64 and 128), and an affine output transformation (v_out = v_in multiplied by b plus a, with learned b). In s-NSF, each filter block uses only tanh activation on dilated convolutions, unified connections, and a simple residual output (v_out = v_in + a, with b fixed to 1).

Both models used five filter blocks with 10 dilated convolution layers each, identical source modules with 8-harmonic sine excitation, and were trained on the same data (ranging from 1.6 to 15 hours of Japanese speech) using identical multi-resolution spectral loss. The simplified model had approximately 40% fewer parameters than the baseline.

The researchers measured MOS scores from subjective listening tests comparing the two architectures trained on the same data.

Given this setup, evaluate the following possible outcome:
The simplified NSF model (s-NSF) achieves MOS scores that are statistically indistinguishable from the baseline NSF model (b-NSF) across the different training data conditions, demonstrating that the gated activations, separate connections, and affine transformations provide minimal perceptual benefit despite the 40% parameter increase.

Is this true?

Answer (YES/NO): NO